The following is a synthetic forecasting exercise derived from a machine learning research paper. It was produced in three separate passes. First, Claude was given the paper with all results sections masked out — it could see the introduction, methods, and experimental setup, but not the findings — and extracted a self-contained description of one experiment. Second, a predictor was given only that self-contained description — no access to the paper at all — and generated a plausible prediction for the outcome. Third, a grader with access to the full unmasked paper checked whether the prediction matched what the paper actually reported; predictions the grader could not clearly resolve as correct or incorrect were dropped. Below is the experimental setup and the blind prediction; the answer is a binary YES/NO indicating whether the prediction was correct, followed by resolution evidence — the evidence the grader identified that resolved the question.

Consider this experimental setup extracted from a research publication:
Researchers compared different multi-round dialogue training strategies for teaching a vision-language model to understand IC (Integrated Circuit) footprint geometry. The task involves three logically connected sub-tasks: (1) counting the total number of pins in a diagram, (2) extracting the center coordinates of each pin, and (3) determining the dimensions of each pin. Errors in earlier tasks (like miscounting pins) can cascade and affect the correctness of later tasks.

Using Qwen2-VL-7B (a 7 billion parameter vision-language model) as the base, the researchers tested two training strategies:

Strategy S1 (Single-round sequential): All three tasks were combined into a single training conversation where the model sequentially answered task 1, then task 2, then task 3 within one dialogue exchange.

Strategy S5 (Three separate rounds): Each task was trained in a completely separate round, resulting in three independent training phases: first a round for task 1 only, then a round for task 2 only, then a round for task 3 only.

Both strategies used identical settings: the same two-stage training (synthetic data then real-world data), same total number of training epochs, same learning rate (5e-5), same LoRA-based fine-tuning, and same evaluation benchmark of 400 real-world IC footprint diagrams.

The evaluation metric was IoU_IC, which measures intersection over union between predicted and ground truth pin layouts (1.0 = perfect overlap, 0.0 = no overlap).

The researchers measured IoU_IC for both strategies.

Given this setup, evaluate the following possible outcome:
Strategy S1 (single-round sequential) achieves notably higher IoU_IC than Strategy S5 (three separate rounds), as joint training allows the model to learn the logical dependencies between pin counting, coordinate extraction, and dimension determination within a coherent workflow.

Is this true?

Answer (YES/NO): YES